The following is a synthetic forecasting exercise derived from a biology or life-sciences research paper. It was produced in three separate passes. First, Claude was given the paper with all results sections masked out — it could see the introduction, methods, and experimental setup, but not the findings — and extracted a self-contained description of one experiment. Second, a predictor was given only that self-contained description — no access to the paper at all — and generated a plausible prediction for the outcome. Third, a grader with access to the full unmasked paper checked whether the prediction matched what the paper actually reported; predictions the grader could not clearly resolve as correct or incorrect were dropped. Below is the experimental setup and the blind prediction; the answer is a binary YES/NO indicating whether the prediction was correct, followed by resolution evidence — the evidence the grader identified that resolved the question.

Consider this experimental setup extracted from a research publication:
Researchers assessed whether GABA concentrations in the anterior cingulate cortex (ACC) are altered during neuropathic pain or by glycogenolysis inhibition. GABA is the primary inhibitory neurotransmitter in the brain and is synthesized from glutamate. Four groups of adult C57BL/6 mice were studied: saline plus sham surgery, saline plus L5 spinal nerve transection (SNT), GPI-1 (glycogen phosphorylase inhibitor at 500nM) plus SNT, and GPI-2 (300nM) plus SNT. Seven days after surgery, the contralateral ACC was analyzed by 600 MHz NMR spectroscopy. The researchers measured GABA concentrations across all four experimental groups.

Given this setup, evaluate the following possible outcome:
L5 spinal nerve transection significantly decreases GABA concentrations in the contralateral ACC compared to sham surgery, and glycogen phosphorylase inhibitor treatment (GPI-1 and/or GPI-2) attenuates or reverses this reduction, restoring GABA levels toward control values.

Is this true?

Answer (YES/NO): NO